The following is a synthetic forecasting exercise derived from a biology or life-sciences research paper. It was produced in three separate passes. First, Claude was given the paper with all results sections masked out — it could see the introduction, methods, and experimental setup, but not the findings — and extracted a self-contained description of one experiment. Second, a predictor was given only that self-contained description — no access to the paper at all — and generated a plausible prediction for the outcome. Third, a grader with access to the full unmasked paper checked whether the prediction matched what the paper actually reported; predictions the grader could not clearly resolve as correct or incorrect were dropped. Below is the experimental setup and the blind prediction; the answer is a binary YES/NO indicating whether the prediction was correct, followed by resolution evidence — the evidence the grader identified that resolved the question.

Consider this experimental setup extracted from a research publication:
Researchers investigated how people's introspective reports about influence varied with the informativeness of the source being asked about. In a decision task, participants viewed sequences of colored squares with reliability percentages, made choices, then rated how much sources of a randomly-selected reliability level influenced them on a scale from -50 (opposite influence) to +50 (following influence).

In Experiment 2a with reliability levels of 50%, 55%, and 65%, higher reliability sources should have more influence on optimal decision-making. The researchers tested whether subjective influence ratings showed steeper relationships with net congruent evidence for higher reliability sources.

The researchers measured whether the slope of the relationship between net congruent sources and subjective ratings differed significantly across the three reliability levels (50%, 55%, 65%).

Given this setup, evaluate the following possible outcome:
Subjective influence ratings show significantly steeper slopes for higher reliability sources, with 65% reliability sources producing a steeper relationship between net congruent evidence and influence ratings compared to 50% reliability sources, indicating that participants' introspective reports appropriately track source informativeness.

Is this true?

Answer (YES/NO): YES